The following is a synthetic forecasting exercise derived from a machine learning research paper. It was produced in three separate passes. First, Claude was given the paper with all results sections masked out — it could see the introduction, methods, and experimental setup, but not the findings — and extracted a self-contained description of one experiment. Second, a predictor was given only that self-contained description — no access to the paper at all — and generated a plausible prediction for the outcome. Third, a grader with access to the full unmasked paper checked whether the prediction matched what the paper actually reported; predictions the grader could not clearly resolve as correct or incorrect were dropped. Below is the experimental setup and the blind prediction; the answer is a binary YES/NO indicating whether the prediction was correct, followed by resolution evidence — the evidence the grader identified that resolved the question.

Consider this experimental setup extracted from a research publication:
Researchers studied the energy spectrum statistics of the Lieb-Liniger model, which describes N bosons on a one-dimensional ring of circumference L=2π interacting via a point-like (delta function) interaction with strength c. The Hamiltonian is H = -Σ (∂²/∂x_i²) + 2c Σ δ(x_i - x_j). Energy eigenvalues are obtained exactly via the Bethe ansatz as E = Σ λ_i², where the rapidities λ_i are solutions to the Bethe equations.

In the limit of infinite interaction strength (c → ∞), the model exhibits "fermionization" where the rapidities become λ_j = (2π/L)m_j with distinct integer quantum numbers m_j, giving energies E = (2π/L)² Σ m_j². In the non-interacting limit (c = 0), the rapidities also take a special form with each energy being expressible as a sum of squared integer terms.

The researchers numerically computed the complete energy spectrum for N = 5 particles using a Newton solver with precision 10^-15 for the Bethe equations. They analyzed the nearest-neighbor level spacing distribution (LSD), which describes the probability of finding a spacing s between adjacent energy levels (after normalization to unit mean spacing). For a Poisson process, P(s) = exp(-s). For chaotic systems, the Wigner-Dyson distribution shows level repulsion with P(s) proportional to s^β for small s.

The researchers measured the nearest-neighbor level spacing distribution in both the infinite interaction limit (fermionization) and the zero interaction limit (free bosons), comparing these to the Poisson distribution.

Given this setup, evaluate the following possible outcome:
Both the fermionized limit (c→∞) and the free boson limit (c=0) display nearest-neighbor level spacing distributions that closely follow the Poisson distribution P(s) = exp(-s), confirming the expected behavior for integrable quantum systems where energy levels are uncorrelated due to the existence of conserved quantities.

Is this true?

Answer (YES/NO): NO